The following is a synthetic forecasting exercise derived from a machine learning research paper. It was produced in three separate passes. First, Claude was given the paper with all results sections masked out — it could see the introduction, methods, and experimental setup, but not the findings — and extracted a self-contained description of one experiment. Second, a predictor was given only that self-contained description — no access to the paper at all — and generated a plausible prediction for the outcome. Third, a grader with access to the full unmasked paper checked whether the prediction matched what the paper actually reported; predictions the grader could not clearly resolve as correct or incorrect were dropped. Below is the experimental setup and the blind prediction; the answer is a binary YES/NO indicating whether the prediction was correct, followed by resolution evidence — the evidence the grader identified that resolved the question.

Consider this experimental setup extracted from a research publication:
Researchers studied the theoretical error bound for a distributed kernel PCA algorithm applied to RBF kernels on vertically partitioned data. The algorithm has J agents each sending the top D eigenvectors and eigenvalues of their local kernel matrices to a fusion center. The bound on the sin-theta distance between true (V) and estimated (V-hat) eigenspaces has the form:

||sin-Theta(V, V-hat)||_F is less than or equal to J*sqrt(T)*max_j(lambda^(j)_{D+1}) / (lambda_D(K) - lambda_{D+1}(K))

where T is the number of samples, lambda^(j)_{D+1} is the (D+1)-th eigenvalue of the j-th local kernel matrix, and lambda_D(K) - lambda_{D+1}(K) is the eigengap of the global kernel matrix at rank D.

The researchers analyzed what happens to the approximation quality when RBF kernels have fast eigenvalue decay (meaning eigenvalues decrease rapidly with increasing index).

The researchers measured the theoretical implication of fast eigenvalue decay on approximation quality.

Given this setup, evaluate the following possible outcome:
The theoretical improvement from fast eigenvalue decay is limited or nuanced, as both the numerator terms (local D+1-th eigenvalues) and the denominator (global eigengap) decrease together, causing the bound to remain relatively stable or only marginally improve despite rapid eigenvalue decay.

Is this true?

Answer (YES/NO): NO